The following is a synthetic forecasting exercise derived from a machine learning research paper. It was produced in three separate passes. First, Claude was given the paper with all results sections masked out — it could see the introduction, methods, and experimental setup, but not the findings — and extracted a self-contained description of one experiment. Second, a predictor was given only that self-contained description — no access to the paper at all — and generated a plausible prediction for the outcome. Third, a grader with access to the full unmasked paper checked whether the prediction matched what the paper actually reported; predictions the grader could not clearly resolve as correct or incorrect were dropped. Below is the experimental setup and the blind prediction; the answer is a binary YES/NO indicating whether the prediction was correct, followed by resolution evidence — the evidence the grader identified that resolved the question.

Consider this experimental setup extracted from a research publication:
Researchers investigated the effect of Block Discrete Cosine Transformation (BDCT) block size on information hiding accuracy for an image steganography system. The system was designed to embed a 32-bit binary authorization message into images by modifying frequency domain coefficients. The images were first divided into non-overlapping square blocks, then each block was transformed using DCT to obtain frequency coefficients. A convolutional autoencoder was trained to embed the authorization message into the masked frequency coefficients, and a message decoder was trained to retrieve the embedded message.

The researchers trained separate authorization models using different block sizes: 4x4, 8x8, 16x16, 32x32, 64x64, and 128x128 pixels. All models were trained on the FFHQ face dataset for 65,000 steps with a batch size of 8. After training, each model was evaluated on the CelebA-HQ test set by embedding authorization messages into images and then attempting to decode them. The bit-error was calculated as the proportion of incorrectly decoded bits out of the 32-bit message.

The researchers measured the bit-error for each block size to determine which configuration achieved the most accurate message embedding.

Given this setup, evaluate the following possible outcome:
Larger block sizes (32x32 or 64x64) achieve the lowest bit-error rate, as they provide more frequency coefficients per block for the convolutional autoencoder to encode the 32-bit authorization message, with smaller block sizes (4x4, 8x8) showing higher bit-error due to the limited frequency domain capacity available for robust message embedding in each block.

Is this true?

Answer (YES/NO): NO